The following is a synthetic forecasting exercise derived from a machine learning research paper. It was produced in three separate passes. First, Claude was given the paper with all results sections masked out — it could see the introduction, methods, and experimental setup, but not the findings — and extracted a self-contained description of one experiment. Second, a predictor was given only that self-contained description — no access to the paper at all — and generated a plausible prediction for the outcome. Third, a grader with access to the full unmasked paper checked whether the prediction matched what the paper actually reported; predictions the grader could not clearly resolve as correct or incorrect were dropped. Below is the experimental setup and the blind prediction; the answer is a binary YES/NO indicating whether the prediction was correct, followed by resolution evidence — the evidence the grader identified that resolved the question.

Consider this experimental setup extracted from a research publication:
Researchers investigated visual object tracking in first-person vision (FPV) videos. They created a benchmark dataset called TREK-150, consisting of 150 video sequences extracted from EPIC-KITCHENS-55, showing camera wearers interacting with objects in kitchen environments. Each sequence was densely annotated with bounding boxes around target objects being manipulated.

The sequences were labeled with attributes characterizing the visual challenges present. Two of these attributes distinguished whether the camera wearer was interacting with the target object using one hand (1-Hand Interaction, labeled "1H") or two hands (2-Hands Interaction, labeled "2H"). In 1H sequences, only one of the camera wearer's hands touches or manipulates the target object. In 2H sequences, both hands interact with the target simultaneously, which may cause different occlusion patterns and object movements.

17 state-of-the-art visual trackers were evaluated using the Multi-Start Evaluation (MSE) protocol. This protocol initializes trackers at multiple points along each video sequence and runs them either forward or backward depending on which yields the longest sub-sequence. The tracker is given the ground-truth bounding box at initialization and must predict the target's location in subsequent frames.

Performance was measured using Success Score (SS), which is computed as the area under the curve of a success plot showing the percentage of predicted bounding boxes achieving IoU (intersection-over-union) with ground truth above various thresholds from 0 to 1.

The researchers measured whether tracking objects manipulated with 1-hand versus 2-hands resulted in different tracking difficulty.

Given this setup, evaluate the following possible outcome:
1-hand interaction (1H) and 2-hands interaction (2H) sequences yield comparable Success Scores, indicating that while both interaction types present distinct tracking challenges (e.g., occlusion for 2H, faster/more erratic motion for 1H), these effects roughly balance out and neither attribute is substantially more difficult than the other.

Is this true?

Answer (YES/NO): NO